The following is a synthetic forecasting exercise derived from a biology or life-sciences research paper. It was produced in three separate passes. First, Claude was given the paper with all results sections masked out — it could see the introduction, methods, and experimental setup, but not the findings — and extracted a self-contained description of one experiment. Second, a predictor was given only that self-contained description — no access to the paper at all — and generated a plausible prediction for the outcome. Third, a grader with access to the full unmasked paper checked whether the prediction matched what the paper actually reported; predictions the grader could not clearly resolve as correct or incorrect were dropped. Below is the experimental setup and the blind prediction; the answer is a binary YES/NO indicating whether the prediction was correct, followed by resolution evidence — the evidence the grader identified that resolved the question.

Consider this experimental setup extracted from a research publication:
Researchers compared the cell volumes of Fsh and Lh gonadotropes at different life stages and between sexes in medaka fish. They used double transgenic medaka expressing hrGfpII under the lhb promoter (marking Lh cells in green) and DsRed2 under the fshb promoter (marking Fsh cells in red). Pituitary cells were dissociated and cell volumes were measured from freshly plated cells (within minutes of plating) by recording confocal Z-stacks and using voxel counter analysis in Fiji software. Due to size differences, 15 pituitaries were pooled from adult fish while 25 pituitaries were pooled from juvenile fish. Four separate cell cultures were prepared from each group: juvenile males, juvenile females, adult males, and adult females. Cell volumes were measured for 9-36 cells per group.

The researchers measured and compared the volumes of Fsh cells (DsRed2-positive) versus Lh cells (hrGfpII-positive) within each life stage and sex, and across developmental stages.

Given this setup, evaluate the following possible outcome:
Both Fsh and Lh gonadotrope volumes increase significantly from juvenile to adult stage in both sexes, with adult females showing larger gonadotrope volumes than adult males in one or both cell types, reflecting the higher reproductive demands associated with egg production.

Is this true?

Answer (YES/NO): NO